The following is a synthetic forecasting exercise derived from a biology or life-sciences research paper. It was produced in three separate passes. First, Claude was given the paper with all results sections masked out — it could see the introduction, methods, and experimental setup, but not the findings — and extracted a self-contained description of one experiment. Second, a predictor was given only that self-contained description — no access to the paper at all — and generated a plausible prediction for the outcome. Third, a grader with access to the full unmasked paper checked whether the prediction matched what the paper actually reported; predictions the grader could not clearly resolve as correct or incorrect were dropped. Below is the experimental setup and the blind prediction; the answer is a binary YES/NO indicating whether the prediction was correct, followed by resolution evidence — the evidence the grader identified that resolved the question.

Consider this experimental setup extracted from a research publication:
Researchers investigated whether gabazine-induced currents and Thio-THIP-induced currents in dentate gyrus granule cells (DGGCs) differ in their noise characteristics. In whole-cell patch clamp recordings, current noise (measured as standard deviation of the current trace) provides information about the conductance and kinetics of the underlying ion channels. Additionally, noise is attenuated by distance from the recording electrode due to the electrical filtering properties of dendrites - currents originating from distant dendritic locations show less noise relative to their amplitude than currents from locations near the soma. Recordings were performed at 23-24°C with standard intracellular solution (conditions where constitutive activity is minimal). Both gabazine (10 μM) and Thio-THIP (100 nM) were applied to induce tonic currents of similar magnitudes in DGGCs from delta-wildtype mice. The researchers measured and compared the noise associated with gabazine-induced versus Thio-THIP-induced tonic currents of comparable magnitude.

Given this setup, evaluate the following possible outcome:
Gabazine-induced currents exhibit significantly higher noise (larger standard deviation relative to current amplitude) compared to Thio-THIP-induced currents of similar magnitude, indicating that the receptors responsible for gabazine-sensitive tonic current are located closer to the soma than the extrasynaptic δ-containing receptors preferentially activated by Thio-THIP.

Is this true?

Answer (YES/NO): NO